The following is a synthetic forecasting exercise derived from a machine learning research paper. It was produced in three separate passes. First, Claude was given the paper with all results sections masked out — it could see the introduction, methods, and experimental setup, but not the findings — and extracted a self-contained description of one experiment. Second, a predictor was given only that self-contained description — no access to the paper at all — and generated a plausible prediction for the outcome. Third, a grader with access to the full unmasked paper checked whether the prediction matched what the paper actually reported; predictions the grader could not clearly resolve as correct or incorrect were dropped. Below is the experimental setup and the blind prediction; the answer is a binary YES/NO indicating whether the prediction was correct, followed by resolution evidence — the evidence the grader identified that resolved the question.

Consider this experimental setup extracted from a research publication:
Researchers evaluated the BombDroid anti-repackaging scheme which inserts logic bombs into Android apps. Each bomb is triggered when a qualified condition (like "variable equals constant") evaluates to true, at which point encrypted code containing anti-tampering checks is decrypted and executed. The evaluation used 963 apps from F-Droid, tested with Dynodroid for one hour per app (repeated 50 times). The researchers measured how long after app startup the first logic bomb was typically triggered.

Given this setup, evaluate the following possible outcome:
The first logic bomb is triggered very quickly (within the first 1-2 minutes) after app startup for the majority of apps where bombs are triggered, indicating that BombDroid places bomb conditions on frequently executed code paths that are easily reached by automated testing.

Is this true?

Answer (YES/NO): NO